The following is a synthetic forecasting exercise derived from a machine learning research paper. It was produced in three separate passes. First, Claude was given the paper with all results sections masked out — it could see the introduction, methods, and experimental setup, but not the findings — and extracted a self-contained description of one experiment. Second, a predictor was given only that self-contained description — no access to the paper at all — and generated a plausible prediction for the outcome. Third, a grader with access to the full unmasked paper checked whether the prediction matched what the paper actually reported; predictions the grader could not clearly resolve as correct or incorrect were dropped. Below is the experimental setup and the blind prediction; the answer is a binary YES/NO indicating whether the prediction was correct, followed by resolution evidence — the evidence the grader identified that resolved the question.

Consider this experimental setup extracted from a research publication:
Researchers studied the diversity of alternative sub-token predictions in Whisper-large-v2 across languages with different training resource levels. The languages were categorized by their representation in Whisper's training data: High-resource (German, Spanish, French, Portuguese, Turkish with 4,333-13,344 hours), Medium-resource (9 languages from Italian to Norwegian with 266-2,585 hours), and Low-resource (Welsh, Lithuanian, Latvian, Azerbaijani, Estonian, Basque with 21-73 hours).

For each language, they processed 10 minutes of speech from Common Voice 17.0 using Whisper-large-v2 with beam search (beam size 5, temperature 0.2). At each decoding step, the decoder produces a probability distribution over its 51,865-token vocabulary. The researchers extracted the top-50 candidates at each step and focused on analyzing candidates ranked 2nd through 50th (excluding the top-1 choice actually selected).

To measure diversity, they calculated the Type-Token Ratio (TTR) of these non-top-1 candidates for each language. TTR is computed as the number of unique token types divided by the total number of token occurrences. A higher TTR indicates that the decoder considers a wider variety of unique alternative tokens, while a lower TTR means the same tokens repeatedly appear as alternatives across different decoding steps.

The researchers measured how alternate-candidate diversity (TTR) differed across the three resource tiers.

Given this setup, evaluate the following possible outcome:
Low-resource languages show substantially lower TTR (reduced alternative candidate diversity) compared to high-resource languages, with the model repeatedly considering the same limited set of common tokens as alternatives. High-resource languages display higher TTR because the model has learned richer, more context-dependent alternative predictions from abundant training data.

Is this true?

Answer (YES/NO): YES